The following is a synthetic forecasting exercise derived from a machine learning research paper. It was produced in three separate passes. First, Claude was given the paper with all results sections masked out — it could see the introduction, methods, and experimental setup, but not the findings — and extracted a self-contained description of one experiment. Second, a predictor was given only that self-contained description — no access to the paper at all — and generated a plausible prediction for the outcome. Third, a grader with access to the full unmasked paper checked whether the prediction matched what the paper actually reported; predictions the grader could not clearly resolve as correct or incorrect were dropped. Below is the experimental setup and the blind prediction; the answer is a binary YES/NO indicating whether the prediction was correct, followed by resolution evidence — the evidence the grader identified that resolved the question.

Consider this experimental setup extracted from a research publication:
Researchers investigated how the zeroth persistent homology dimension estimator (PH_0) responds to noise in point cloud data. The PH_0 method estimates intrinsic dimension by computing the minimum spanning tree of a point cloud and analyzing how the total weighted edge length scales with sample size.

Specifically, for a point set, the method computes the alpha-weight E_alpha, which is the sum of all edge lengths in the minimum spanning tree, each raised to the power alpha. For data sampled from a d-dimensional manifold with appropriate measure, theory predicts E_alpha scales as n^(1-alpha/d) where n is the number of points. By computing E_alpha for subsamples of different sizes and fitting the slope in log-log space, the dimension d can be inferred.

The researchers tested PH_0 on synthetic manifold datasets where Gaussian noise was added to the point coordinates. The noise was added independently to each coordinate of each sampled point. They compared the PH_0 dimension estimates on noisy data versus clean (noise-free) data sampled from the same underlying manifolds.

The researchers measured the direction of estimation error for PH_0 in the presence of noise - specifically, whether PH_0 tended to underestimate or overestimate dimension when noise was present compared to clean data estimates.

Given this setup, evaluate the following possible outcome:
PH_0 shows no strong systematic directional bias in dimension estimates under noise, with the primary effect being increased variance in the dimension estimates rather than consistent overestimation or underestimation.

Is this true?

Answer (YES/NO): NO